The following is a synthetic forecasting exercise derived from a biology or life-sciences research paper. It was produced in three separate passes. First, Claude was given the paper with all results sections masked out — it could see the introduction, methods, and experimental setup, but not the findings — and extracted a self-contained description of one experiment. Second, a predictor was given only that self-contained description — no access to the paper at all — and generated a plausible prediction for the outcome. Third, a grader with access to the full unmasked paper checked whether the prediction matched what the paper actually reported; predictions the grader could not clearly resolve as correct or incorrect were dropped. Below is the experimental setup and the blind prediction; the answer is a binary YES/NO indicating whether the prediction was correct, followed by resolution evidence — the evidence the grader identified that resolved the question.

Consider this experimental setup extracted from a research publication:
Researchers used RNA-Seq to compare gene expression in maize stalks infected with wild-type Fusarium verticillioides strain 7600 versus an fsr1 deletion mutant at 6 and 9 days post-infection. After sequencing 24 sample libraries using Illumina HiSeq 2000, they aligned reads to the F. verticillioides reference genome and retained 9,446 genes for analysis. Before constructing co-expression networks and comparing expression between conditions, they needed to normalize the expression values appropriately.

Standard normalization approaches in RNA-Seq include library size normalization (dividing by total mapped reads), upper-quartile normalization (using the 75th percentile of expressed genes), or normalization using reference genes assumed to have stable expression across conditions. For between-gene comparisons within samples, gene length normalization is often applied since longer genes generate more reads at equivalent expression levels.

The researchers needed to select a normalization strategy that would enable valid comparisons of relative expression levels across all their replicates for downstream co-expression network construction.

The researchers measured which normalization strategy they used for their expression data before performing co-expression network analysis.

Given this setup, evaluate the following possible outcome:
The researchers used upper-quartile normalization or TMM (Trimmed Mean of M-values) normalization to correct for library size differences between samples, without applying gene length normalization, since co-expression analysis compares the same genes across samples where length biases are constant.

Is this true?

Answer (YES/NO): NO